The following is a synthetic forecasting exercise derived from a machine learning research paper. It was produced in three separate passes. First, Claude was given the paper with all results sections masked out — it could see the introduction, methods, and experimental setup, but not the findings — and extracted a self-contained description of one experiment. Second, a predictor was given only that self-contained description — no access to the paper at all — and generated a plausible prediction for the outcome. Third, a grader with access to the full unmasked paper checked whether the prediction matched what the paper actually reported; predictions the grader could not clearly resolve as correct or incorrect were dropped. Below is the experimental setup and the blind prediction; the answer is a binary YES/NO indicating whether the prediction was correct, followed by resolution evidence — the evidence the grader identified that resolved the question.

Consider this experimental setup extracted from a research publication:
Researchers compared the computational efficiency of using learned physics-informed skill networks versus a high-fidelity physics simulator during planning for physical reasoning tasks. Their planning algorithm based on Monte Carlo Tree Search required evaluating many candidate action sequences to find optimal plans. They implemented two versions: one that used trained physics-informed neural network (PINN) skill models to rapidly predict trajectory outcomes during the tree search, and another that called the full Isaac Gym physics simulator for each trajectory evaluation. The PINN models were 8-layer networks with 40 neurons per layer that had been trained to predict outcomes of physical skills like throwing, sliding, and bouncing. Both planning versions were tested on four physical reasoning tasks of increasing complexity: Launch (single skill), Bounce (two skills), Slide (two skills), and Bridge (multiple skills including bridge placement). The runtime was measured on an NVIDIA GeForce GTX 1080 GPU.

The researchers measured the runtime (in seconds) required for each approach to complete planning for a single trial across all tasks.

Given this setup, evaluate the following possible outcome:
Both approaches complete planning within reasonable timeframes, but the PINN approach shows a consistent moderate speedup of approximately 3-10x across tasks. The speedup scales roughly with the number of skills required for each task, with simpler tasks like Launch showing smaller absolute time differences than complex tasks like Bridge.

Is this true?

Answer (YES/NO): NO